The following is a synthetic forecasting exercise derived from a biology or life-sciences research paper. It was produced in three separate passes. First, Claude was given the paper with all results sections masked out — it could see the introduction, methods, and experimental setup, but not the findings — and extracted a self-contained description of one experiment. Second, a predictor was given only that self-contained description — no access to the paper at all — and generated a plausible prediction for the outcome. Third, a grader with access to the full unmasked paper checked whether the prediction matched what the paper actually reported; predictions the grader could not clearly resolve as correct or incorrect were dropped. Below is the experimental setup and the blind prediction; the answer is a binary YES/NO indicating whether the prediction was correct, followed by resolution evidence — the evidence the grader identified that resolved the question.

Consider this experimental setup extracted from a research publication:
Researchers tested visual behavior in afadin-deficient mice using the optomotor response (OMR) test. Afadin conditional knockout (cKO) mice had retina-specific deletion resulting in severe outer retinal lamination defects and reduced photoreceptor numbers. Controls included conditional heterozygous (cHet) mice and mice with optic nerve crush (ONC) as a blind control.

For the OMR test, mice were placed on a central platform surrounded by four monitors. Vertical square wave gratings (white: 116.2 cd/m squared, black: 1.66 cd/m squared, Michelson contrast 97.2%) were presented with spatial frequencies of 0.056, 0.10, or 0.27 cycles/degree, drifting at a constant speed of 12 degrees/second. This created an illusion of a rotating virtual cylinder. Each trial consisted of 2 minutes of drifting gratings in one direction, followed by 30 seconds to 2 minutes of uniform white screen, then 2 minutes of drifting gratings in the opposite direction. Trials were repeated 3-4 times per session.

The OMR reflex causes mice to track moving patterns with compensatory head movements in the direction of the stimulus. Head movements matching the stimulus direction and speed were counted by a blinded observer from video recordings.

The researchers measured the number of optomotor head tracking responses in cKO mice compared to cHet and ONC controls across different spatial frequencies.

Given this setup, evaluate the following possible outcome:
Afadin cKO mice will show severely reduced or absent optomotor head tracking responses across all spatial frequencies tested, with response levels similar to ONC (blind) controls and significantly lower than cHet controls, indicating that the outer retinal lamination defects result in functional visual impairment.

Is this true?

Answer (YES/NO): NO